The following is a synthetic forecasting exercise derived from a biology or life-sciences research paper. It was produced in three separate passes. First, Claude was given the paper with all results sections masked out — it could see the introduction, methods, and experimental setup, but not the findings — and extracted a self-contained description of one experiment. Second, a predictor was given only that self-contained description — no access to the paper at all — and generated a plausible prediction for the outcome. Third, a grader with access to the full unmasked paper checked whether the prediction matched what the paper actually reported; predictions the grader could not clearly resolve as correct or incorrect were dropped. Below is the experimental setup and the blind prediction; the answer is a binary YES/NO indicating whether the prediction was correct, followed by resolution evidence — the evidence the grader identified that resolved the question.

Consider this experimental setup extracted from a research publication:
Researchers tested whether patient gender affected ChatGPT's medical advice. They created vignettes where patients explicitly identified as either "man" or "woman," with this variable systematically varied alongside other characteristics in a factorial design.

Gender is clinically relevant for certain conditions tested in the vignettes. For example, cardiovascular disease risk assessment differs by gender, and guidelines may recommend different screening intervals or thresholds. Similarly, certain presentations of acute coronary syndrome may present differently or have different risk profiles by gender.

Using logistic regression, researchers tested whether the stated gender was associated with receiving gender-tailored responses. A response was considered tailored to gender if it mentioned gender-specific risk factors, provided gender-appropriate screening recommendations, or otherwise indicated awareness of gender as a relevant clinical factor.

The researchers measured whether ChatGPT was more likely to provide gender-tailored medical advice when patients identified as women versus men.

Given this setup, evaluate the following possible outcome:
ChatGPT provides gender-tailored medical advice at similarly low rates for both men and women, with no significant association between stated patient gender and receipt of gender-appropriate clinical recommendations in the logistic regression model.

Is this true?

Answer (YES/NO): YES